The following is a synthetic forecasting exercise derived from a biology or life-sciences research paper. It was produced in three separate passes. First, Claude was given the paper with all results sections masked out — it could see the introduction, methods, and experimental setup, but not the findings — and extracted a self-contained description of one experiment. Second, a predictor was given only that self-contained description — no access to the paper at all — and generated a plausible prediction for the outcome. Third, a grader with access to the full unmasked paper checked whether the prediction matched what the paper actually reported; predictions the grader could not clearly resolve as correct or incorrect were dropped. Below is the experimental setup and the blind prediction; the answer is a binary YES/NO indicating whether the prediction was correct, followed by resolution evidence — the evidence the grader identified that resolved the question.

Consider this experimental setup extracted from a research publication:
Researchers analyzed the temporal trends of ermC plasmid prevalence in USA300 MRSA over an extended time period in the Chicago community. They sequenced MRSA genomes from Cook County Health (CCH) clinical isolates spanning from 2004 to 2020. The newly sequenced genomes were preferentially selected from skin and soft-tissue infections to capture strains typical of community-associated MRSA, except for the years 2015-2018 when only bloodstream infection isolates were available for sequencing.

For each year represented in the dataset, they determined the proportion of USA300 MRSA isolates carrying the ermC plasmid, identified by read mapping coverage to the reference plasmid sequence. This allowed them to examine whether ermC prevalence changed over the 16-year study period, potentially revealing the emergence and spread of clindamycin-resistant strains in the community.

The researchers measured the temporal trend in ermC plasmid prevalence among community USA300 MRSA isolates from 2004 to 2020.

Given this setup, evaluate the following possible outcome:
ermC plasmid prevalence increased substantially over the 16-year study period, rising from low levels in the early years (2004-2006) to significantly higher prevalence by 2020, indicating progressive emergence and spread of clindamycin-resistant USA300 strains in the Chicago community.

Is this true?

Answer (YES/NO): NO